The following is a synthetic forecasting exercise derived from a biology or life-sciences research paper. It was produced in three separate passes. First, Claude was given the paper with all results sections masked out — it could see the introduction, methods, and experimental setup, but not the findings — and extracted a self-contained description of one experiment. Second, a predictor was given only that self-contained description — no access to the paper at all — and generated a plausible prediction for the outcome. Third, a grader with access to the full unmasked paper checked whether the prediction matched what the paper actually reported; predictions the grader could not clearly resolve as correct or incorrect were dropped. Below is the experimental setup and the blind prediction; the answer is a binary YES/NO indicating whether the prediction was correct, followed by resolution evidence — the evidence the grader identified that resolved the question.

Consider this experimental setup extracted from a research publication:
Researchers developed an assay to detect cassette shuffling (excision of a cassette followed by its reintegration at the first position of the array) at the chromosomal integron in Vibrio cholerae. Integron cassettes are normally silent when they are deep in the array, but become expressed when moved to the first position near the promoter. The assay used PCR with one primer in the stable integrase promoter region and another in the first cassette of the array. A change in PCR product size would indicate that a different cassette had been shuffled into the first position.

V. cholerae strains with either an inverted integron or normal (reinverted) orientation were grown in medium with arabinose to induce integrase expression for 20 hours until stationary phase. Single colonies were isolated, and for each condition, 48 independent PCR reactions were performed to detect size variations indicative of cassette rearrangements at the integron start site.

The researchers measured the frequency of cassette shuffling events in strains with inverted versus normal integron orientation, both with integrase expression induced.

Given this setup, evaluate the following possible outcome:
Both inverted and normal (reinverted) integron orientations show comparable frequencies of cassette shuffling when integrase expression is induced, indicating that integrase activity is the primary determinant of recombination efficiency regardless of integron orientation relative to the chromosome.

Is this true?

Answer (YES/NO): NO